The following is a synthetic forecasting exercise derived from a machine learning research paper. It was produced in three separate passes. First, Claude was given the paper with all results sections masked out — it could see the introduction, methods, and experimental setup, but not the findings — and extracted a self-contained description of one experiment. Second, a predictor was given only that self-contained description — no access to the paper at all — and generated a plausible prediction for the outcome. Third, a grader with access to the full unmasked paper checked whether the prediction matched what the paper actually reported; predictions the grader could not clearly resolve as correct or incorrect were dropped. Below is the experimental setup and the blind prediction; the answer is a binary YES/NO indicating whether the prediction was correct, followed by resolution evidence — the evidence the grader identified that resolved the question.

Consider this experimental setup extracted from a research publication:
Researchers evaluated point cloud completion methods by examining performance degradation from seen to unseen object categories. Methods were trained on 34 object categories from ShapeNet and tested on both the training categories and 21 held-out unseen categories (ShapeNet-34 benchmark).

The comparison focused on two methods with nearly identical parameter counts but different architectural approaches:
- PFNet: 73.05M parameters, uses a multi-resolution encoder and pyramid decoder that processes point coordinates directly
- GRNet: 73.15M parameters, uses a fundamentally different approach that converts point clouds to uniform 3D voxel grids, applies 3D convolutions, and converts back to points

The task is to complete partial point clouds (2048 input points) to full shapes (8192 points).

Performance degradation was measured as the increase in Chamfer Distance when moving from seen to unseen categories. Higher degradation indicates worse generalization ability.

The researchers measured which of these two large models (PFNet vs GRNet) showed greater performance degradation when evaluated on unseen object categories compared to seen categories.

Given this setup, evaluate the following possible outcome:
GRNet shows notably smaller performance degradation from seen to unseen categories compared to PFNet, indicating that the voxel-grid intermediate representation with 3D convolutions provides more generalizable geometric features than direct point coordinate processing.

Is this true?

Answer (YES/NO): YES